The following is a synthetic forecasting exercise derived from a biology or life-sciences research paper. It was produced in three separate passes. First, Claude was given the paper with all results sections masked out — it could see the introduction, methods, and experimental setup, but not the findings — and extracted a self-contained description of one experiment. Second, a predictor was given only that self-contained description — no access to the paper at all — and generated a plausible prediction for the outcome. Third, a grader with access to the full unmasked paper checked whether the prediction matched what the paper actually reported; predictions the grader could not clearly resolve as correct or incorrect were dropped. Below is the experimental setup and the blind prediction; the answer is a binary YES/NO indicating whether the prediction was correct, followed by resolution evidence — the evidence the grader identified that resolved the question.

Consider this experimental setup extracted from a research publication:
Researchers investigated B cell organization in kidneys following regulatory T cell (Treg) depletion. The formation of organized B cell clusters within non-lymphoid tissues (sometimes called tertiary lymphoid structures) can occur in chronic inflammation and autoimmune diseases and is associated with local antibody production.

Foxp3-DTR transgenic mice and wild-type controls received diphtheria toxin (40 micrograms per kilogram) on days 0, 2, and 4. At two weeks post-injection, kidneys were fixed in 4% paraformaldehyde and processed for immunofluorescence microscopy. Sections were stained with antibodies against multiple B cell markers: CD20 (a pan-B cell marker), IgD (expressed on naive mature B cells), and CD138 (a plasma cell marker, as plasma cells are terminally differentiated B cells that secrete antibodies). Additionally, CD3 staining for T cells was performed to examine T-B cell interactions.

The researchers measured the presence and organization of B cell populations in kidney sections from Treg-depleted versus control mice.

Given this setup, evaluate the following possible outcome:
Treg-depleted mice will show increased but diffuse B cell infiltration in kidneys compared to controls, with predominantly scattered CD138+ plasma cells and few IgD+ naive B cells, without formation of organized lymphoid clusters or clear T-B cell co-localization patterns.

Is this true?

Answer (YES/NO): NO